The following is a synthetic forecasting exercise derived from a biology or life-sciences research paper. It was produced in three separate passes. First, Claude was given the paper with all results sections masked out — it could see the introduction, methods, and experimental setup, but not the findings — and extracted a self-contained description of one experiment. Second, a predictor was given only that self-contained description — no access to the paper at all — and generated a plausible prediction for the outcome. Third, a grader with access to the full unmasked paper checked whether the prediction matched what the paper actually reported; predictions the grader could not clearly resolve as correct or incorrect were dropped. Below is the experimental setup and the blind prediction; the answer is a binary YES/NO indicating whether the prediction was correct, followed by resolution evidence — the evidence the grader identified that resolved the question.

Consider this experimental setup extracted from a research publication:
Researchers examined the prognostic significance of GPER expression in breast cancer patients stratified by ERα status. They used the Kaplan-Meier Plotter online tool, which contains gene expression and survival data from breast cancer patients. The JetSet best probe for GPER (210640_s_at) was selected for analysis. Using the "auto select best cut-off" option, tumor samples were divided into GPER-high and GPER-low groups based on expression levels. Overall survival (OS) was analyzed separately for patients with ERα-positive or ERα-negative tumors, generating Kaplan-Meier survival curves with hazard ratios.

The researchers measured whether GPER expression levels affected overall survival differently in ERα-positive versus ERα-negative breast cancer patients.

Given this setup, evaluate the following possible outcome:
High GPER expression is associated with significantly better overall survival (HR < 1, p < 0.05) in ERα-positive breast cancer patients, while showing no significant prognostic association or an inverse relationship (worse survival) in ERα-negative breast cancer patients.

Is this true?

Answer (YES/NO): YES